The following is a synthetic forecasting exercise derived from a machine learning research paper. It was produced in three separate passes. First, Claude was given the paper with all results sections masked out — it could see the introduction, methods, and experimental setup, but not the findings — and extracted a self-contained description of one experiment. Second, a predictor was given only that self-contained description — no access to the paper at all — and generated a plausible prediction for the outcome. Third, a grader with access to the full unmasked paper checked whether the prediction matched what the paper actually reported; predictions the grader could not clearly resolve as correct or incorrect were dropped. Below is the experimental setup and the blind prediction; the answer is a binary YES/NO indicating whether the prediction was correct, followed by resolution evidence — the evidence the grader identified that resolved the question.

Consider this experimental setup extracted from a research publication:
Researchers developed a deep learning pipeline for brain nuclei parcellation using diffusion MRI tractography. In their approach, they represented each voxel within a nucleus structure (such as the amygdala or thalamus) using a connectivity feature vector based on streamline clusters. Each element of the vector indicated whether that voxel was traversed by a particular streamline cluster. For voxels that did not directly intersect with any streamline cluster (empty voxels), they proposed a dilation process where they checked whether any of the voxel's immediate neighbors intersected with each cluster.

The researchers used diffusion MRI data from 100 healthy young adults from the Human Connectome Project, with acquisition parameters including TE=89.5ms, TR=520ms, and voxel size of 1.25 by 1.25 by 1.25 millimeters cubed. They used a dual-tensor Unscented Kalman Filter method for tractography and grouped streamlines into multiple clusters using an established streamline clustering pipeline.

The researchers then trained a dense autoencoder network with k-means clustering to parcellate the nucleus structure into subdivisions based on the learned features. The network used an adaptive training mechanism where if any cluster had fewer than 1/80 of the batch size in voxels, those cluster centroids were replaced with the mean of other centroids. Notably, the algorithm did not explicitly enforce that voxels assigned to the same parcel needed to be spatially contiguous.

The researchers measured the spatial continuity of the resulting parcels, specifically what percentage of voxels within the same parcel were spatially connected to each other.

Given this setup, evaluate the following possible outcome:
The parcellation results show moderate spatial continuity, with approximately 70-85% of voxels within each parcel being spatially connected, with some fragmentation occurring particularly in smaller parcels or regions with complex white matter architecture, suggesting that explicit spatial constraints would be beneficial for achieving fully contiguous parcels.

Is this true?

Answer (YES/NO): NO